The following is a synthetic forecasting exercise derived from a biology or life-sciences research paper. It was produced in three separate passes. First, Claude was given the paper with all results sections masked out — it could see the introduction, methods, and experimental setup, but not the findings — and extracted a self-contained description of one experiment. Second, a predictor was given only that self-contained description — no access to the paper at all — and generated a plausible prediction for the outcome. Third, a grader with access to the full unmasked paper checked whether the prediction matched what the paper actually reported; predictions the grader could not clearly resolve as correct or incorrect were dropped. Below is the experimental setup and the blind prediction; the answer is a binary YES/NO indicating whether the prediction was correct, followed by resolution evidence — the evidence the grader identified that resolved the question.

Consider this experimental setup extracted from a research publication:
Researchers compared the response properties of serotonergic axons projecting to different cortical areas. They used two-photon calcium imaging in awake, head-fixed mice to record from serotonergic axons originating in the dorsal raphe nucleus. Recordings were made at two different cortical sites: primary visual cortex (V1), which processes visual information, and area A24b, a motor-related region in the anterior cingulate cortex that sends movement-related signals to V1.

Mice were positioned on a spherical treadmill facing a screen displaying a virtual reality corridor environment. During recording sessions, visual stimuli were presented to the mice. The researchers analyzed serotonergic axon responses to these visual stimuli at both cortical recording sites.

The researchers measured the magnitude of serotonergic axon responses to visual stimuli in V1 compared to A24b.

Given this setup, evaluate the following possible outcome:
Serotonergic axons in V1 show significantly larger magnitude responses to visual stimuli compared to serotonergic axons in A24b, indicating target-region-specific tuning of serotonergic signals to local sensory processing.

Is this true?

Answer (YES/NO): YES